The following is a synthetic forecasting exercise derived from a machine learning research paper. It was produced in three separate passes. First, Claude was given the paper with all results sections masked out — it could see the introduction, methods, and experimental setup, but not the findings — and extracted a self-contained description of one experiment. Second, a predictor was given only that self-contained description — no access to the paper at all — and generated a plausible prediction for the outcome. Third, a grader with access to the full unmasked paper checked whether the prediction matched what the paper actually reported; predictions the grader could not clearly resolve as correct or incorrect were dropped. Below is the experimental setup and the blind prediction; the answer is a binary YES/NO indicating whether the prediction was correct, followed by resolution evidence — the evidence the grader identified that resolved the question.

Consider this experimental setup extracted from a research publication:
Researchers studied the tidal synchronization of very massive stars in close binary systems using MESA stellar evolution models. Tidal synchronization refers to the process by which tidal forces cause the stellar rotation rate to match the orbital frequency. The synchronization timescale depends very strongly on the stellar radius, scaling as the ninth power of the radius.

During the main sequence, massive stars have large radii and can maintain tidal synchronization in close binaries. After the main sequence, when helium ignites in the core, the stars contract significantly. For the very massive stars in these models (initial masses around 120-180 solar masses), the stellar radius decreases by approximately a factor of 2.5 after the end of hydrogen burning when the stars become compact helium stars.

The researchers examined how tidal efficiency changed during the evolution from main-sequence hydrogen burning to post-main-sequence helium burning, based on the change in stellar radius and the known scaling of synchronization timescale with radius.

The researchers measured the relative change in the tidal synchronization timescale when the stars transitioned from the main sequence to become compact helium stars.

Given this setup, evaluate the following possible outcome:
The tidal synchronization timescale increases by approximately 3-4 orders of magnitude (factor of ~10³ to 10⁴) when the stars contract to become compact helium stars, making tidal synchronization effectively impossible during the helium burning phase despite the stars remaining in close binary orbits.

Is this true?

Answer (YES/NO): YES